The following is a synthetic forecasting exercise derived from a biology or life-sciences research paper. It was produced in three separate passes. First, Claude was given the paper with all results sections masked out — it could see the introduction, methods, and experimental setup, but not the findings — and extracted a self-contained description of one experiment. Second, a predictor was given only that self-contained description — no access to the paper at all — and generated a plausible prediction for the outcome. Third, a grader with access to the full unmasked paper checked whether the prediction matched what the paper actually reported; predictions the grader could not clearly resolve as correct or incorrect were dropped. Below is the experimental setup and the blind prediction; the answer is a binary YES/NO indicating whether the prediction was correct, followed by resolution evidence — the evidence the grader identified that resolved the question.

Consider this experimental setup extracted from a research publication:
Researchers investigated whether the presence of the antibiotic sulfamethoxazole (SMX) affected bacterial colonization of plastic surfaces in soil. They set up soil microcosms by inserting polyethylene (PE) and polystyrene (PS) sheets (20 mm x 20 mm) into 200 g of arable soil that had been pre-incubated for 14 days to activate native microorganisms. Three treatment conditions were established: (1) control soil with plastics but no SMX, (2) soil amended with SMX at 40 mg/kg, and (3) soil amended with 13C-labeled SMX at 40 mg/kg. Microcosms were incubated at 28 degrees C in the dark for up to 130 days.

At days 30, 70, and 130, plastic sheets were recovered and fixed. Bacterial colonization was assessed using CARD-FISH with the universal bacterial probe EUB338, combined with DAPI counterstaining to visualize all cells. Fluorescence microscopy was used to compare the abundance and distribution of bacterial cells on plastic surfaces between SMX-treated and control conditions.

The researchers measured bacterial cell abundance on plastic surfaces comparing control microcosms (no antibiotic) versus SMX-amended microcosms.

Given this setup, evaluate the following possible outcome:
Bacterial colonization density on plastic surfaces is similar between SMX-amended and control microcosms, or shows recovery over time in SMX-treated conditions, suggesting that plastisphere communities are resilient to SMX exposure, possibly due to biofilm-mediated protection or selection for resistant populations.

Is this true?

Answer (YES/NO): NO